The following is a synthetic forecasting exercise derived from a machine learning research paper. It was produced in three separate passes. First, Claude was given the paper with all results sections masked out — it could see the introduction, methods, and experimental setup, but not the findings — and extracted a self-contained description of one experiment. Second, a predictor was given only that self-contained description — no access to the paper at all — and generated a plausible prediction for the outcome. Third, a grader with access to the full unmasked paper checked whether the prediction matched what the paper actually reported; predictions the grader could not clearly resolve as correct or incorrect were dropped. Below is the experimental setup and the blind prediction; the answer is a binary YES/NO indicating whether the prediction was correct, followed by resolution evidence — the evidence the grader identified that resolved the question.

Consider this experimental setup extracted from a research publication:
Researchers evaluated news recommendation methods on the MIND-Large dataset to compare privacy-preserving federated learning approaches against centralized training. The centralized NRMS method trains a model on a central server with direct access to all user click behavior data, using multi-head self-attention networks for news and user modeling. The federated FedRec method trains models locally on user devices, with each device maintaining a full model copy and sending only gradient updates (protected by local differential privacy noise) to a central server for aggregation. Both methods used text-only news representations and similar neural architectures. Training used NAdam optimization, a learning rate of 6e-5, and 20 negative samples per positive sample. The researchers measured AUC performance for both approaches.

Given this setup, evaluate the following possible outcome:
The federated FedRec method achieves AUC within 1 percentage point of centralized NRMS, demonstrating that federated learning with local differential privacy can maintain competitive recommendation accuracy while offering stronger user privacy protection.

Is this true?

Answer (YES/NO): YES